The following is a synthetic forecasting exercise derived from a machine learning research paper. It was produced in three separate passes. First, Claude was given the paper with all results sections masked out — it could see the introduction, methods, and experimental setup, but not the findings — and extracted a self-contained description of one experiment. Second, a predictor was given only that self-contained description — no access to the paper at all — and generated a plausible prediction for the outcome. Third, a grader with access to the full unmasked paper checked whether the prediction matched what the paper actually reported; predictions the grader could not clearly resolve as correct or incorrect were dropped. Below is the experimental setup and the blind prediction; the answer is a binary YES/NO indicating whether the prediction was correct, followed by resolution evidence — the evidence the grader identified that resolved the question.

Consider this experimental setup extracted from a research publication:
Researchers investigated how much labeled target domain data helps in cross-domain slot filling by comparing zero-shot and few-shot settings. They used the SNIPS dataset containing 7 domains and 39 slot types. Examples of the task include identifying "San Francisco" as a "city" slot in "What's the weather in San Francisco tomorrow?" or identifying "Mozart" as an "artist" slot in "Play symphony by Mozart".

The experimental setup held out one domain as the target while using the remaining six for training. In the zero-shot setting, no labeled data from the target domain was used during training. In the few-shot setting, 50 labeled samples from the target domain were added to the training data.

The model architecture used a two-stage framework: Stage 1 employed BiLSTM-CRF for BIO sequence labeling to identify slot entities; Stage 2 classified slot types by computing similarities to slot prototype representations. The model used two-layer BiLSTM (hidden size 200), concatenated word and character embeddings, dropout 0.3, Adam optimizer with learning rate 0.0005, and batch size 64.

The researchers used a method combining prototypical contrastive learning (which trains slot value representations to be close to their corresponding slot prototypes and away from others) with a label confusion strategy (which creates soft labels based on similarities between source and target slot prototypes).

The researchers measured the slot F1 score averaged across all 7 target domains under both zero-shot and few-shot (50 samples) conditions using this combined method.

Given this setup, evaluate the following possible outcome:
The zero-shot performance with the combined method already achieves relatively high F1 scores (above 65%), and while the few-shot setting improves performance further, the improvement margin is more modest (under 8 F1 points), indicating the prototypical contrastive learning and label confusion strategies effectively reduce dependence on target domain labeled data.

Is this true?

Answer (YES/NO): NO